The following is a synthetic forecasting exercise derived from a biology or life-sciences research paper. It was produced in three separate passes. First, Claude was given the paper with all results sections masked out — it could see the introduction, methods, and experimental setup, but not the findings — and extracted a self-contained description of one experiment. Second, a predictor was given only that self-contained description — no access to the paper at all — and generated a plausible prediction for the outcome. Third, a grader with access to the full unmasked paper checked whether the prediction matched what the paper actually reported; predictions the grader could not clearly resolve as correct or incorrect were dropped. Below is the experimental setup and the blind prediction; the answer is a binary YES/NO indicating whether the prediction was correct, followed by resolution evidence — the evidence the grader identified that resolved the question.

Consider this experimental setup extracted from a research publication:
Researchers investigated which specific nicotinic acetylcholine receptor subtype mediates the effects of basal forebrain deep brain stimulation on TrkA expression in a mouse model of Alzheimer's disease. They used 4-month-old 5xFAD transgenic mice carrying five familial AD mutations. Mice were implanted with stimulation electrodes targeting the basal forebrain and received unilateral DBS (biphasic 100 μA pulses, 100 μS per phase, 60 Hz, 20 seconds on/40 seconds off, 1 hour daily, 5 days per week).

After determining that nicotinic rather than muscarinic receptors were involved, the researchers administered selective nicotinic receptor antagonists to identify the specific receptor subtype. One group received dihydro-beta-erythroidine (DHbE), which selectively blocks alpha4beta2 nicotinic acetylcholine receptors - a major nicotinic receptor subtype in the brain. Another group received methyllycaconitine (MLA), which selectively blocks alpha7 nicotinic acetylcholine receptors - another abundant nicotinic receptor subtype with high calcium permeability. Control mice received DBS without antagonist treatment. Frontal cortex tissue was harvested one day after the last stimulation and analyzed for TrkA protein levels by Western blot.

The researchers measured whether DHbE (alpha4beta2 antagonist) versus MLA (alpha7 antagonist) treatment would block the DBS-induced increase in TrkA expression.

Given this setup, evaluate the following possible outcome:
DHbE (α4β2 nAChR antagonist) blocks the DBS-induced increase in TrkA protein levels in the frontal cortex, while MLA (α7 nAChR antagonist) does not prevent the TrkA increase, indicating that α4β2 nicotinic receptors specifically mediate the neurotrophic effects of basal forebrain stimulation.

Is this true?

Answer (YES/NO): NO